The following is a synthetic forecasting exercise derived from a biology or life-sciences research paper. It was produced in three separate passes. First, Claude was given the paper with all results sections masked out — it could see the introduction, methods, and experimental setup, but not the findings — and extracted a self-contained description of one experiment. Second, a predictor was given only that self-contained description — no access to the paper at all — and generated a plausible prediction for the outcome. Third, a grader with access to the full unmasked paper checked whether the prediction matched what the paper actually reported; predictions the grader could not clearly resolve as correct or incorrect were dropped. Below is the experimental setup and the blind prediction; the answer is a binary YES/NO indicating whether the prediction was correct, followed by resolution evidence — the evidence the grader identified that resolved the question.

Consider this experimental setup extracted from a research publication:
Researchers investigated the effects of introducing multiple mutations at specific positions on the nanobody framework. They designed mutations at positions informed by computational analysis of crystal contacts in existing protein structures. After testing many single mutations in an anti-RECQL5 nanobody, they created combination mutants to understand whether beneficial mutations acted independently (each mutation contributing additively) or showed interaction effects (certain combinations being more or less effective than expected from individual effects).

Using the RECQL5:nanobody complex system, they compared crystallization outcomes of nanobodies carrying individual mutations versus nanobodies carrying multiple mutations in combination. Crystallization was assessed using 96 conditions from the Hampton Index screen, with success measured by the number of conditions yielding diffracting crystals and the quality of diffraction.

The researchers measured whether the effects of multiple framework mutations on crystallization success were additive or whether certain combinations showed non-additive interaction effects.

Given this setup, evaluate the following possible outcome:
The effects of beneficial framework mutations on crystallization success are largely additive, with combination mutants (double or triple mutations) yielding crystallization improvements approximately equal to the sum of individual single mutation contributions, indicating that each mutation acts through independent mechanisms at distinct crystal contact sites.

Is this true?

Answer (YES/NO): NO